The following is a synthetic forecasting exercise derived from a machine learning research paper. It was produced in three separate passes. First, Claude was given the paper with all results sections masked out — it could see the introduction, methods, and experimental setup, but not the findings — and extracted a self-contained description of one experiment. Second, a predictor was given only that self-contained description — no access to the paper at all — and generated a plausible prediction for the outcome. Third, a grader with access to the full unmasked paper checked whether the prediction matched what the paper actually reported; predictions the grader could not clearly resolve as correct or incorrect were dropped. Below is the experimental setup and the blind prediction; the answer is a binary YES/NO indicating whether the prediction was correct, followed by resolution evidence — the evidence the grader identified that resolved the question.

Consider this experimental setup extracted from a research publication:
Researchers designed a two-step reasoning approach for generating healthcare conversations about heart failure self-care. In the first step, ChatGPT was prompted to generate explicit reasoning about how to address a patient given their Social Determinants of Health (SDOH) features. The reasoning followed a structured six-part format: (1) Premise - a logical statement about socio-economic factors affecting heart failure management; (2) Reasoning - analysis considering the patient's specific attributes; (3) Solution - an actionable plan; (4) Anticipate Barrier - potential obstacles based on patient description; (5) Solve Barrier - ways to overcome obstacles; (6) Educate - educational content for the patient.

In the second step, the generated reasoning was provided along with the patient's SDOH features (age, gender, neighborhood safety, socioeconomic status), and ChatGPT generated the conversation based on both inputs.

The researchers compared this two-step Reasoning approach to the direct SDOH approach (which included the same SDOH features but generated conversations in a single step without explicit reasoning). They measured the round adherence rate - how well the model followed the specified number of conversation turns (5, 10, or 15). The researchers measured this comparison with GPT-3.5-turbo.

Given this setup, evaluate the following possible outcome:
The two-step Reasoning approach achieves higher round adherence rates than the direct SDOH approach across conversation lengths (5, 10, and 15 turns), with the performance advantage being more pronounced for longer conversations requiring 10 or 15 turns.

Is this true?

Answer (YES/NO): NO